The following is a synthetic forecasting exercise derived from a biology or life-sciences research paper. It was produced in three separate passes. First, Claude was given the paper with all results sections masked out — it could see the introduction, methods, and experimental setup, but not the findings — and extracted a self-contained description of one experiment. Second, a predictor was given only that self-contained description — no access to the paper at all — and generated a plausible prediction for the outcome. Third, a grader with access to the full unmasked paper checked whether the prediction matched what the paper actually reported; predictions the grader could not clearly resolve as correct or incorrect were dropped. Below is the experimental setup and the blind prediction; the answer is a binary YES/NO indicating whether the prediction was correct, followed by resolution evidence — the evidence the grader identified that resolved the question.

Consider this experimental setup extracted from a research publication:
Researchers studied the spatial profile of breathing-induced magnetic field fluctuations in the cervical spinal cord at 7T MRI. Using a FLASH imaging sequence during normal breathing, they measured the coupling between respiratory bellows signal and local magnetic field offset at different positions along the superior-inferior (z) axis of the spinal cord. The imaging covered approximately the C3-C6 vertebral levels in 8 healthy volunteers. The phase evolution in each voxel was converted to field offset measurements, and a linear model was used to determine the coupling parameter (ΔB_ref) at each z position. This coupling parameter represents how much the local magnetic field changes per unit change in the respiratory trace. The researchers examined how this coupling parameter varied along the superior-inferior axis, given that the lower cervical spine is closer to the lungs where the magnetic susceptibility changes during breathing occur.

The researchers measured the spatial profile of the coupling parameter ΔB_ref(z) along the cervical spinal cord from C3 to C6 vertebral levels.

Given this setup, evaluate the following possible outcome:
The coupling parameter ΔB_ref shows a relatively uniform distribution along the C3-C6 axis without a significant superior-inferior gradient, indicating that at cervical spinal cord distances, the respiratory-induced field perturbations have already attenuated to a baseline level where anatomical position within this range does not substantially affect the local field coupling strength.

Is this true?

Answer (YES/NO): NO